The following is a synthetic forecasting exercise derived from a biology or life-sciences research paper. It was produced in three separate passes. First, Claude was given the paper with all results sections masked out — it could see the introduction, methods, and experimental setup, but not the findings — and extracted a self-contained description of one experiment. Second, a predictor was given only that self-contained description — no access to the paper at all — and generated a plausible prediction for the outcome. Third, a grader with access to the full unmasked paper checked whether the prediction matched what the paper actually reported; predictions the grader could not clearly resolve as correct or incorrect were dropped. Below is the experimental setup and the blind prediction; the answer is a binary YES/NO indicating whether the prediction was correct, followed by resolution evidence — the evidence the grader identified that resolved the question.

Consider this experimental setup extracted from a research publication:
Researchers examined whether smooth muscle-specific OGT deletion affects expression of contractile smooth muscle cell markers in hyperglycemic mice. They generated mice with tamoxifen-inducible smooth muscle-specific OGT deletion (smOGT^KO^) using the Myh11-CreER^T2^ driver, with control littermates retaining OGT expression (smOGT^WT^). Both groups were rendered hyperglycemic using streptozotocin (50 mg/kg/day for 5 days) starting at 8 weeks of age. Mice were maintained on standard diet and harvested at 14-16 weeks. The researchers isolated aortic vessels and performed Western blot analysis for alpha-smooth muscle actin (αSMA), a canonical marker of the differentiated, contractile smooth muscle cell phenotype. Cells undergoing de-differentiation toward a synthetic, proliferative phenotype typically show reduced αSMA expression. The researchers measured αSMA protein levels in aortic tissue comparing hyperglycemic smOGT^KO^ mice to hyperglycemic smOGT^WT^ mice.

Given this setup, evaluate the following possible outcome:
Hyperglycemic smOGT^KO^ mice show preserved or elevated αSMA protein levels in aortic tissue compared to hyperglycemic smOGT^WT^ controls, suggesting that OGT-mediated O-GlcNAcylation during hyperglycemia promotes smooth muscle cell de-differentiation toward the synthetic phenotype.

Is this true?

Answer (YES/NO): YES